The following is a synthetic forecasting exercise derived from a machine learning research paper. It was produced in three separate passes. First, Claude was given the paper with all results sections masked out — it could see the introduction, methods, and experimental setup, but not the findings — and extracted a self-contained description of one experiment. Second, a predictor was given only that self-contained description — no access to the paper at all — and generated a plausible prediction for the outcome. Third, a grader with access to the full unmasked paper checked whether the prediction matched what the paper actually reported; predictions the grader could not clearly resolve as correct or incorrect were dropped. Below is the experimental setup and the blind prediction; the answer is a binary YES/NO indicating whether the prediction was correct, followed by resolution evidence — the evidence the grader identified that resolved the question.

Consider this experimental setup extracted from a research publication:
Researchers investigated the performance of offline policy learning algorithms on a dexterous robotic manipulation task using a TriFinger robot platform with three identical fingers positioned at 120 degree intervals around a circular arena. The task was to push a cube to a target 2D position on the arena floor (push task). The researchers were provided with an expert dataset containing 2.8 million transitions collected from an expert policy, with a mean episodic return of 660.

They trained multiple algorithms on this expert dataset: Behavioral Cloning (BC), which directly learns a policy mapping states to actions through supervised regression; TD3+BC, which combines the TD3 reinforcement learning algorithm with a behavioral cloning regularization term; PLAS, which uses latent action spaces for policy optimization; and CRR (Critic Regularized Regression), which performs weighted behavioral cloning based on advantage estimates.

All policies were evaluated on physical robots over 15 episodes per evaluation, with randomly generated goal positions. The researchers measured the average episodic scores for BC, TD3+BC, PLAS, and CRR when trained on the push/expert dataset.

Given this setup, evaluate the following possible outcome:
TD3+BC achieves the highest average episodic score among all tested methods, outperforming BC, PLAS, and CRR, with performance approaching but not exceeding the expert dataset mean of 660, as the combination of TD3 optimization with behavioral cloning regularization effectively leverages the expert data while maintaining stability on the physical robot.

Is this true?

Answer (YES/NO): NO